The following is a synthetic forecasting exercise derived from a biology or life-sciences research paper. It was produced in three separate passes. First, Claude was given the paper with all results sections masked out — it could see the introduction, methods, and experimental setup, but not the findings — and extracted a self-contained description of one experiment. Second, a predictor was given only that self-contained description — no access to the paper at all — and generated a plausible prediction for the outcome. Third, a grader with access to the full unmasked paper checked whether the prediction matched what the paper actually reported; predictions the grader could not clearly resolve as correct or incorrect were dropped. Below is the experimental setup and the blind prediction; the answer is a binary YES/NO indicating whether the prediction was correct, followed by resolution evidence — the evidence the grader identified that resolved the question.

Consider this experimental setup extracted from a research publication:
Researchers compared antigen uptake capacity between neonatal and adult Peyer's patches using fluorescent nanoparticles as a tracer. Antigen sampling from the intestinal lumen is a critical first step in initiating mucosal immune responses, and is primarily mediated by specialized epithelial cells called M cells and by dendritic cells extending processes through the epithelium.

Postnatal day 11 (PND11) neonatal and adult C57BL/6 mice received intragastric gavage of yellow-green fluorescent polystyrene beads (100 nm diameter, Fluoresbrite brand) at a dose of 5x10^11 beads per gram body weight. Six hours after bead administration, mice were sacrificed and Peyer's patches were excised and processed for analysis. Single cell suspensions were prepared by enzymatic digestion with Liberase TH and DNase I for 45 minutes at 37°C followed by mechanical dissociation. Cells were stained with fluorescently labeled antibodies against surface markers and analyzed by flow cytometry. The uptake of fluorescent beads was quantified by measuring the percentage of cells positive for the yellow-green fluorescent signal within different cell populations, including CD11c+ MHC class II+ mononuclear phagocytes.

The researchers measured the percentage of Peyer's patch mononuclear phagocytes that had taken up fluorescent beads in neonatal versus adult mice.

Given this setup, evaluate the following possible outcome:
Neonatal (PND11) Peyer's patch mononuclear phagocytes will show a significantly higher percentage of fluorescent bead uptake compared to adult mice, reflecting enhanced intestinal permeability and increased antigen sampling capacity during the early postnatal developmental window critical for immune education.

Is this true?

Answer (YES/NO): NO